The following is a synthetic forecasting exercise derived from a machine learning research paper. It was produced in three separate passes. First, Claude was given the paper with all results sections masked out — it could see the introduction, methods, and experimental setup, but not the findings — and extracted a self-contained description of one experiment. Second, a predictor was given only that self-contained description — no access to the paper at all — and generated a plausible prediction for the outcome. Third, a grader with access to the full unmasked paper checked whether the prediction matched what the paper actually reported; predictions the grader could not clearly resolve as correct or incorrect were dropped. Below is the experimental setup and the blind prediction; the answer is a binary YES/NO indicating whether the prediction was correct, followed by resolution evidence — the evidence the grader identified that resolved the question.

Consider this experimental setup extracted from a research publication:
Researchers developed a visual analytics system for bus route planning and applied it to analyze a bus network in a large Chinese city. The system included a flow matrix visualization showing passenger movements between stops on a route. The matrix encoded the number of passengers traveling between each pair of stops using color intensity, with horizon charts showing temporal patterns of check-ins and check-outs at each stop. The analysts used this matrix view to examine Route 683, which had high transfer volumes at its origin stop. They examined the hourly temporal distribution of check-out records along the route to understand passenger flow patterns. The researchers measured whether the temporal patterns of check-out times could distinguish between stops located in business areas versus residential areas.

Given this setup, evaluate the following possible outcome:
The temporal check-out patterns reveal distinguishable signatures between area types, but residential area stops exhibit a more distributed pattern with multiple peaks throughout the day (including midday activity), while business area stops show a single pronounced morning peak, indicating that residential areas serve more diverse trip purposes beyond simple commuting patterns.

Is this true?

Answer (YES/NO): NO